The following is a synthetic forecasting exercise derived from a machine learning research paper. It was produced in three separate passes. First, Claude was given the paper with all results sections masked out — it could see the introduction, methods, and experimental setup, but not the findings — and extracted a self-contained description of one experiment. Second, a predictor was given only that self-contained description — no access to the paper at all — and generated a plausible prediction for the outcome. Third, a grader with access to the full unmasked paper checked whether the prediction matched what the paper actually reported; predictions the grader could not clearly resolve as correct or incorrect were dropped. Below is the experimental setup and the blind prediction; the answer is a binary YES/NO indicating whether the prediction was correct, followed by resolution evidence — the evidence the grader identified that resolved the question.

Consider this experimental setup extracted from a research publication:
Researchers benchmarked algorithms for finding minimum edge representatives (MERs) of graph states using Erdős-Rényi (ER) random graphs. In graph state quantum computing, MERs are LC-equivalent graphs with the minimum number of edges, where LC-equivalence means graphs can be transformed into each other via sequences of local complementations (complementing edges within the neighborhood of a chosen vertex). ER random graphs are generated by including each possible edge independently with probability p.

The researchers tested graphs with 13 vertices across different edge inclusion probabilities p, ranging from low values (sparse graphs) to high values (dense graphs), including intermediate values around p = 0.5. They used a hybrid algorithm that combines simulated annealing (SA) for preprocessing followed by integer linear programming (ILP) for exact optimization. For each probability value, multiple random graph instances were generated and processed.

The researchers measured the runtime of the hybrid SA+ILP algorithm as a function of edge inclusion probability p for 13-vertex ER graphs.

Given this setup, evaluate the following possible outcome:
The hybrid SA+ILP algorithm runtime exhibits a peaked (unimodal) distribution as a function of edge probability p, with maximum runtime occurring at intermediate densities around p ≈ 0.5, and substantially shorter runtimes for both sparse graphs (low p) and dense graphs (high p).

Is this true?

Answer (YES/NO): YES